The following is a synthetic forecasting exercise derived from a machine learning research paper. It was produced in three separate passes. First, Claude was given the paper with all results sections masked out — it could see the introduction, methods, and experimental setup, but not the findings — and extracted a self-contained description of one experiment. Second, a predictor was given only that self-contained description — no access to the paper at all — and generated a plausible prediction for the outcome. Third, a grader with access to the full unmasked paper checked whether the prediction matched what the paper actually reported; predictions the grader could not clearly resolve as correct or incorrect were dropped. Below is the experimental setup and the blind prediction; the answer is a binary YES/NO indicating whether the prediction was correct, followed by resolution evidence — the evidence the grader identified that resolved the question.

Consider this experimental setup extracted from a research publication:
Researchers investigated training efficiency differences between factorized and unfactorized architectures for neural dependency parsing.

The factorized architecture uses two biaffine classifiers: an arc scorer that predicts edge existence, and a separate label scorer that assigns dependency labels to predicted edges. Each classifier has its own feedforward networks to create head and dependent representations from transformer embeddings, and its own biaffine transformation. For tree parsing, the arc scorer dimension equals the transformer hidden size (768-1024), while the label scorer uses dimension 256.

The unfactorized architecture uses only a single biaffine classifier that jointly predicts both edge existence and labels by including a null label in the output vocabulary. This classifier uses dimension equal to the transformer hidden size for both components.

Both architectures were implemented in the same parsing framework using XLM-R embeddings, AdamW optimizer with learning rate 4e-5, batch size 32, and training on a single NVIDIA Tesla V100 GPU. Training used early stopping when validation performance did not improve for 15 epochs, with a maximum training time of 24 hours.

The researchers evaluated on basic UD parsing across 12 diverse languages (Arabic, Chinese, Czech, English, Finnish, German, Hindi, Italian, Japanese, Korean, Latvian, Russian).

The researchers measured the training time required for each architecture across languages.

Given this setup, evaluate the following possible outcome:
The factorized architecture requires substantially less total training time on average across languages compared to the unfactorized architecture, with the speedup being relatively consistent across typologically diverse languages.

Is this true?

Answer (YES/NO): NO